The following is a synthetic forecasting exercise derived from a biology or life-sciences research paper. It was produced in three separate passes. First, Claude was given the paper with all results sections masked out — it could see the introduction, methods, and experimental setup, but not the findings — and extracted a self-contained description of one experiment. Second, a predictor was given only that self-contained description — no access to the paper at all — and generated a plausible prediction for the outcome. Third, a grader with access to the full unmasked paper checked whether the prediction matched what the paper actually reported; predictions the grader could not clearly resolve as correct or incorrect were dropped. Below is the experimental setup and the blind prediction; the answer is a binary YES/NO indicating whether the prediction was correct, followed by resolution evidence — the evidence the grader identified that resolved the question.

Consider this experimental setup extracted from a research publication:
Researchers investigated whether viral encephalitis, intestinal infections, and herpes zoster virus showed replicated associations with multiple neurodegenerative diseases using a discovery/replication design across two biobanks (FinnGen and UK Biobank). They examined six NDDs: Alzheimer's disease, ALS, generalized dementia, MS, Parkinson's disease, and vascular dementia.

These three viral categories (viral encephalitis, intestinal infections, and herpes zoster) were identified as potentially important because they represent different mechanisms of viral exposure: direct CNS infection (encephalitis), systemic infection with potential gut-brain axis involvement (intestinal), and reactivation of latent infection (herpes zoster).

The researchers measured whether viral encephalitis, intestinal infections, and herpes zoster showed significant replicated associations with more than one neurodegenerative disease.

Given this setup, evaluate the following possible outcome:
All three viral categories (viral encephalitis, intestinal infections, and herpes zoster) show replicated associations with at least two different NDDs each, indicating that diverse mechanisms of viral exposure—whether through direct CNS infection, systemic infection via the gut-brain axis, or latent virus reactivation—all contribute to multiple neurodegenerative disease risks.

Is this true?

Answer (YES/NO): YES